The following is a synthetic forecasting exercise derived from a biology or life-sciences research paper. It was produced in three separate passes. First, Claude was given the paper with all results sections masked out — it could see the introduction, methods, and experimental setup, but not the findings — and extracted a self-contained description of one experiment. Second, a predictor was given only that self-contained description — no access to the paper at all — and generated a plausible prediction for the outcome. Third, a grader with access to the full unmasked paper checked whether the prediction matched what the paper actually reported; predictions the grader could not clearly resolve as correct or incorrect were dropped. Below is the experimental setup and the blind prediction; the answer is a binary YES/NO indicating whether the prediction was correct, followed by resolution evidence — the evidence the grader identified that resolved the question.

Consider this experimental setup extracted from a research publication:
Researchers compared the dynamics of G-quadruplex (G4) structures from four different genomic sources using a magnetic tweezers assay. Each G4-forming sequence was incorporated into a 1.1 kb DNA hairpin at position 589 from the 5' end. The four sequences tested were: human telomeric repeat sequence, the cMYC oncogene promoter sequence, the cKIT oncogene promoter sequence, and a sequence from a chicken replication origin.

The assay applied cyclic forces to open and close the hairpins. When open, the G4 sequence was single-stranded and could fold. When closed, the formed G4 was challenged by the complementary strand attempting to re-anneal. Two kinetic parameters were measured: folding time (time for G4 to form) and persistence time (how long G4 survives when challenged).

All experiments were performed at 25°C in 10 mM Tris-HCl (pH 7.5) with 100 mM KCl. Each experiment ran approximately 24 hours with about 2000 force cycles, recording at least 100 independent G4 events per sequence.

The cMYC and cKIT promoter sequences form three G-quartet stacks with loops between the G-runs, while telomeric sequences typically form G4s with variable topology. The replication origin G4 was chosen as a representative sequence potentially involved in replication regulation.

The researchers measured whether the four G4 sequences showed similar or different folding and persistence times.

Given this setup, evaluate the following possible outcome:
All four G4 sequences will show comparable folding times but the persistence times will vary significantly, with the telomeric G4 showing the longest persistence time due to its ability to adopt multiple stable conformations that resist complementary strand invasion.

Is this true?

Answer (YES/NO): NO